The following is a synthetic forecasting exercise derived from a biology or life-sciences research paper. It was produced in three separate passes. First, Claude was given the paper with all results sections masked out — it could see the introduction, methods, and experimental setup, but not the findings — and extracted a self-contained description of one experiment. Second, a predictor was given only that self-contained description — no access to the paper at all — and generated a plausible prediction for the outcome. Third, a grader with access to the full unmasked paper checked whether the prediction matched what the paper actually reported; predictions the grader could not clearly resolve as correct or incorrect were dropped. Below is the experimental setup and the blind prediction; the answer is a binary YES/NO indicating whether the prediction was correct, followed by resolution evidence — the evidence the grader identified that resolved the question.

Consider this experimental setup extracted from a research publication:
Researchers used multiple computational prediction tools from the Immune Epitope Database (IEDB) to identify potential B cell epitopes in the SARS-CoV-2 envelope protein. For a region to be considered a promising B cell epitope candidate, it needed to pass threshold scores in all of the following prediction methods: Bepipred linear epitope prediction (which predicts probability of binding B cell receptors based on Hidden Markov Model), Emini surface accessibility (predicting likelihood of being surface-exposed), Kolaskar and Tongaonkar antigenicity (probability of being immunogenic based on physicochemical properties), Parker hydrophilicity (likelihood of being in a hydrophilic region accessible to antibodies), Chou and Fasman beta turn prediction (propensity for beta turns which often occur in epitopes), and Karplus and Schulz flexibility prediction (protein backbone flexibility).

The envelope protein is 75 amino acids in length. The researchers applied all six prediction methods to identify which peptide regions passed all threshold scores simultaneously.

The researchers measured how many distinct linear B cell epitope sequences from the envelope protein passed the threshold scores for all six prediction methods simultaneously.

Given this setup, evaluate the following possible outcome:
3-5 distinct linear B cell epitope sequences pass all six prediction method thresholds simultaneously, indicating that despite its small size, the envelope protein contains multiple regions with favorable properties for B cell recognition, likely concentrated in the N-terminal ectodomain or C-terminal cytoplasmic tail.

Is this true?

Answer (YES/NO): NO